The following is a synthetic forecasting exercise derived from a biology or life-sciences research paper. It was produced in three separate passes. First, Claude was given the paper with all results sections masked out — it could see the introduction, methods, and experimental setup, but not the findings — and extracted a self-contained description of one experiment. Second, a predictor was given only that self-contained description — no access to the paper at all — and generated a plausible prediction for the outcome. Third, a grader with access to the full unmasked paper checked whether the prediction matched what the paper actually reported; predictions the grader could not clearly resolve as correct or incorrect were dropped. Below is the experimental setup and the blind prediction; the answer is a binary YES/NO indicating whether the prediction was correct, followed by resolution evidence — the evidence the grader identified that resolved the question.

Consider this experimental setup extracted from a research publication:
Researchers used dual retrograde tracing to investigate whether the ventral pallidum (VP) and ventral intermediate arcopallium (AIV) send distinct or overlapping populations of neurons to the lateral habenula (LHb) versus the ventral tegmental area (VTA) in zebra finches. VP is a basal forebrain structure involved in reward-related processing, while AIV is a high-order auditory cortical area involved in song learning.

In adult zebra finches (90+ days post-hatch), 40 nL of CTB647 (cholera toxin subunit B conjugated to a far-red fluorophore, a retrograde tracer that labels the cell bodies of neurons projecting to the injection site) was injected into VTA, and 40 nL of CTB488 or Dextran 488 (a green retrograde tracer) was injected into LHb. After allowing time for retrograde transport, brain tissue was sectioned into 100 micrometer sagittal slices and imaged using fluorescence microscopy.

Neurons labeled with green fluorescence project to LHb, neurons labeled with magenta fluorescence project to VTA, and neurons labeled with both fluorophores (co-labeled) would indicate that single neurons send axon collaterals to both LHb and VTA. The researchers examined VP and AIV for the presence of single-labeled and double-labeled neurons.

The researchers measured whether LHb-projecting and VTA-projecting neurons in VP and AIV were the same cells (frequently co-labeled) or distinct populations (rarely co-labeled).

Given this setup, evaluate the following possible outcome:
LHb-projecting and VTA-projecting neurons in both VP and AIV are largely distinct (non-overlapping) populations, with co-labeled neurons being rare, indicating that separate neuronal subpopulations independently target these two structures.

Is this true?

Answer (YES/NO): YES